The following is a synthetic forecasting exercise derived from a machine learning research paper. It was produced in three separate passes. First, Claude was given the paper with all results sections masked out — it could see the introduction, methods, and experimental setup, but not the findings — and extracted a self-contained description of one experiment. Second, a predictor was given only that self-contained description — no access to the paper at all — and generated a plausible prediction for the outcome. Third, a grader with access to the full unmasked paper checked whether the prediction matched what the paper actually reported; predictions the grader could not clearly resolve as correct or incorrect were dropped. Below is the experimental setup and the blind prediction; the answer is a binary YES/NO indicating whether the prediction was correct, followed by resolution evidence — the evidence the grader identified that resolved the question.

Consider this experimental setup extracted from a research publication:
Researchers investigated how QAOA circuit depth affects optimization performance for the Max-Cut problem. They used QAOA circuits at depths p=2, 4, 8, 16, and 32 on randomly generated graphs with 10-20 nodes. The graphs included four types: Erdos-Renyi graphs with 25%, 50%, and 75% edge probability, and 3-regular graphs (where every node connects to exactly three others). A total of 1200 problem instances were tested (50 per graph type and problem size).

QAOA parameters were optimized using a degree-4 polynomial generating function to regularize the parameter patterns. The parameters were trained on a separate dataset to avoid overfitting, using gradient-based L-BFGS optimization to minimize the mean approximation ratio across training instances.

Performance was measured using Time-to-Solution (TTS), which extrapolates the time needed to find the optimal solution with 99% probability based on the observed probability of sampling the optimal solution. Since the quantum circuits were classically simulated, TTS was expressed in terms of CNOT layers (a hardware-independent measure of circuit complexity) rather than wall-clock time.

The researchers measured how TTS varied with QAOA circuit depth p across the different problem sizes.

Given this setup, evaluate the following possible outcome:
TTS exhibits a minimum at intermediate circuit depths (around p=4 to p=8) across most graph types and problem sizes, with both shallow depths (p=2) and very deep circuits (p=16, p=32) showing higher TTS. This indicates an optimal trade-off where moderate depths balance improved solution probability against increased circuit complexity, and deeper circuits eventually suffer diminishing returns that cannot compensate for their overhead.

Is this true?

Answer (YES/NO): NO